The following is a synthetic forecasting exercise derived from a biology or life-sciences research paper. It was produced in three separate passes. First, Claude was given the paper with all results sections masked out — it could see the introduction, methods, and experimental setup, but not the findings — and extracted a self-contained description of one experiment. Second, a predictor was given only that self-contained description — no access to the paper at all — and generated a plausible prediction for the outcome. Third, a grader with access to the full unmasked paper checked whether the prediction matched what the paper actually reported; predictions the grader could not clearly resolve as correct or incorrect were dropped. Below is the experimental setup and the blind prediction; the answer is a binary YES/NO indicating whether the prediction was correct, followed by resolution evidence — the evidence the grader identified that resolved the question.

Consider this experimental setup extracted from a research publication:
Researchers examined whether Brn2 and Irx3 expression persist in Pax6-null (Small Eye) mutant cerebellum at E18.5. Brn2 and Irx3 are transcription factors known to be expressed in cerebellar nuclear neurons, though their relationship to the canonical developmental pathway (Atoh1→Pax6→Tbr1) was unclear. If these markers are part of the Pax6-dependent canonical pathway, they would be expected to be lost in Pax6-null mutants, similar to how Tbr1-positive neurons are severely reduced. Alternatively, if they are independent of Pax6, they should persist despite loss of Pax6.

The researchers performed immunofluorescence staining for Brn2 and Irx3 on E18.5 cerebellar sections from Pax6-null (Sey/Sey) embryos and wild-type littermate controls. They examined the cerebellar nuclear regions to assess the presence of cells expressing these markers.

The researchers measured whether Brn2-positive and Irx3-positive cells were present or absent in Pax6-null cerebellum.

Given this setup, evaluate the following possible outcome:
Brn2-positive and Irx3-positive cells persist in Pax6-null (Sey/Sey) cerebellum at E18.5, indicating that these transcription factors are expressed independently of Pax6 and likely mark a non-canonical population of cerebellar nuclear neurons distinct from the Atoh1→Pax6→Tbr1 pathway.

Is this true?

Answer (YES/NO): YES